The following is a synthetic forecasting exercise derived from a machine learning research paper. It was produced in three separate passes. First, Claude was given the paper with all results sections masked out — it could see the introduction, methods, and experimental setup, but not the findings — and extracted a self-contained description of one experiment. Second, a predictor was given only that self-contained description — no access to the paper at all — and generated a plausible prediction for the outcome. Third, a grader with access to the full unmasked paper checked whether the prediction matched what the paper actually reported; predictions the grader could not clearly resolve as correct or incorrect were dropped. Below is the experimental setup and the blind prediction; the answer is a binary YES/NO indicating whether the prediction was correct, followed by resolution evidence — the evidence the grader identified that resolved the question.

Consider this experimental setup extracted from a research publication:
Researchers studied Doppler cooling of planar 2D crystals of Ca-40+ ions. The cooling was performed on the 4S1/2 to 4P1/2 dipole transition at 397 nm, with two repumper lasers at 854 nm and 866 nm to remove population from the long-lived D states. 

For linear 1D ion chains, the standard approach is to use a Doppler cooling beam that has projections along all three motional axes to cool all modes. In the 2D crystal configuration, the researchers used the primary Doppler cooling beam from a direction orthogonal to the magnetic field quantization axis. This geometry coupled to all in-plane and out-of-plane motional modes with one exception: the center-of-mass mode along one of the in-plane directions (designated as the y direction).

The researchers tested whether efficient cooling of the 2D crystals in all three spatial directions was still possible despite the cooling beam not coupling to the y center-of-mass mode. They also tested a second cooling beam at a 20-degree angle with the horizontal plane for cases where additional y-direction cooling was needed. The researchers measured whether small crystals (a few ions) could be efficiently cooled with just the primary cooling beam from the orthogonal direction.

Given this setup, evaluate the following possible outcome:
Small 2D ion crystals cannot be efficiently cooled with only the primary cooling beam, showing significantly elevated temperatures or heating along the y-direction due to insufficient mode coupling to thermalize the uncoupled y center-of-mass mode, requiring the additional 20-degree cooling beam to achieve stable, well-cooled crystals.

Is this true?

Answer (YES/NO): YES